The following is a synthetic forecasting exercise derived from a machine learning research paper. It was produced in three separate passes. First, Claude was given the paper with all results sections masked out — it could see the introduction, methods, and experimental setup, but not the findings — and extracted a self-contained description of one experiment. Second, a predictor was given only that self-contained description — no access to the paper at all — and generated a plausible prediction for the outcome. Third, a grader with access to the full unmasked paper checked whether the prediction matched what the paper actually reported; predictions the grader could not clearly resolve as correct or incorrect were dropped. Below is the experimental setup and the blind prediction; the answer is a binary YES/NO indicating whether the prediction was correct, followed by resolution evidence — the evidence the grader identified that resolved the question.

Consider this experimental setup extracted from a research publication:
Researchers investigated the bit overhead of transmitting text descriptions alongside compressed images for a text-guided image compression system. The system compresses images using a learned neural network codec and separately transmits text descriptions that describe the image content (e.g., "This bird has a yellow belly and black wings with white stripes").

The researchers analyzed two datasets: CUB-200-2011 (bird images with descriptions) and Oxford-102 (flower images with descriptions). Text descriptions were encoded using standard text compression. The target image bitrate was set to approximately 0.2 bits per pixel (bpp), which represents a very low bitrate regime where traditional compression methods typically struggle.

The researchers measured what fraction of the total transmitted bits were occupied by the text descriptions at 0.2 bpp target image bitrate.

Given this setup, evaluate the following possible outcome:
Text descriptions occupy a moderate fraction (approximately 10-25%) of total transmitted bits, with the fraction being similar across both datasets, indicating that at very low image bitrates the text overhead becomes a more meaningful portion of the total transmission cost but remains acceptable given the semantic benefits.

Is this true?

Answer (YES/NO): NO